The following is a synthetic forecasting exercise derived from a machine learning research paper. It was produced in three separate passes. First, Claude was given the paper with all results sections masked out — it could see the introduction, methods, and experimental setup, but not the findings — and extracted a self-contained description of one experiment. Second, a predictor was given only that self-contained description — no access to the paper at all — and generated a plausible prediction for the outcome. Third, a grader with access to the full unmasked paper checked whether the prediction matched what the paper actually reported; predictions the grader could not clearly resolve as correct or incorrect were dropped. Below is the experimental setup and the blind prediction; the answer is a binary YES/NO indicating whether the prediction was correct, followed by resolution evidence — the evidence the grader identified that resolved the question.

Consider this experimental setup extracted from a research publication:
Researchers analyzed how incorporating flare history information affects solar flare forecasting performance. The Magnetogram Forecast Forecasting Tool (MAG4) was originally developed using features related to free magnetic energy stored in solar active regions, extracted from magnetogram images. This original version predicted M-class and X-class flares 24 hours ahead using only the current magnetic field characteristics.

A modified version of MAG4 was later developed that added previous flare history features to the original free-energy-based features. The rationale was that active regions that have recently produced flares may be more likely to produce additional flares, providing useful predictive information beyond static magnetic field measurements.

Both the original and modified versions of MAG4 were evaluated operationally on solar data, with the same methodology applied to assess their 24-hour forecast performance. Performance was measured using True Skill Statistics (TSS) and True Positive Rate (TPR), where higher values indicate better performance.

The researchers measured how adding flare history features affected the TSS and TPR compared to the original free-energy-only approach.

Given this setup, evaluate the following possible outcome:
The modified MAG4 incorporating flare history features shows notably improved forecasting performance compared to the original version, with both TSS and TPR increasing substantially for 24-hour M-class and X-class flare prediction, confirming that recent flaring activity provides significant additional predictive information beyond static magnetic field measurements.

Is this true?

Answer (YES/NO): NO